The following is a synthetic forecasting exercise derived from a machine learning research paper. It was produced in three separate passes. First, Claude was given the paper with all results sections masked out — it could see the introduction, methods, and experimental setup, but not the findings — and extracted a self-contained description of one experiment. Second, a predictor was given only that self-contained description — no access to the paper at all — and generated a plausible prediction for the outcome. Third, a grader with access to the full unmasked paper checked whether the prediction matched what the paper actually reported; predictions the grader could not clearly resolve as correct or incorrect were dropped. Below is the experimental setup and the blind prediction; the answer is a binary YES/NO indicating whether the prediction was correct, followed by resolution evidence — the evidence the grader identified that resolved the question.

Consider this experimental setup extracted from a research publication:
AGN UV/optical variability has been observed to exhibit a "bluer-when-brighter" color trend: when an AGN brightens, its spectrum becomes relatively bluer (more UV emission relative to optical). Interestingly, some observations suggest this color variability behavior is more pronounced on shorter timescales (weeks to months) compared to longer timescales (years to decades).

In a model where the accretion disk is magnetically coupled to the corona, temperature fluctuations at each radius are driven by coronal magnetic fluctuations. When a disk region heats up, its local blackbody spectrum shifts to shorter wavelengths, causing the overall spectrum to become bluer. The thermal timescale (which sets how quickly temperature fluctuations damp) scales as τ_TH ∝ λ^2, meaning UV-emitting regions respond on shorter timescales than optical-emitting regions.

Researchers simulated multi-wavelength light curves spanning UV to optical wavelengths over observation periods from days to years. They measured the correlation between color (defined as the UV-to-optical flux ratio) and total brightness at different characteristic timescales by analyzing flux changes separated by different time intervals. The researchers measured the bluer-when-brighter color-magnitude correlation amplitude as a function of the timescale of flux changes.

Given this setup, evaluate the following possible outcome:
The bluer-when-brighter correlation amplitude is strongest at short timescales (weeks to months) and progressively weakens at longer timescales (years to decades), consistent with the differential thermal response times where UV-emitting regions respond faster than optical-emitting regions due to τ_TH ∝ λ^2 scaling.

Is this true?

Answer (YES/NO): YES